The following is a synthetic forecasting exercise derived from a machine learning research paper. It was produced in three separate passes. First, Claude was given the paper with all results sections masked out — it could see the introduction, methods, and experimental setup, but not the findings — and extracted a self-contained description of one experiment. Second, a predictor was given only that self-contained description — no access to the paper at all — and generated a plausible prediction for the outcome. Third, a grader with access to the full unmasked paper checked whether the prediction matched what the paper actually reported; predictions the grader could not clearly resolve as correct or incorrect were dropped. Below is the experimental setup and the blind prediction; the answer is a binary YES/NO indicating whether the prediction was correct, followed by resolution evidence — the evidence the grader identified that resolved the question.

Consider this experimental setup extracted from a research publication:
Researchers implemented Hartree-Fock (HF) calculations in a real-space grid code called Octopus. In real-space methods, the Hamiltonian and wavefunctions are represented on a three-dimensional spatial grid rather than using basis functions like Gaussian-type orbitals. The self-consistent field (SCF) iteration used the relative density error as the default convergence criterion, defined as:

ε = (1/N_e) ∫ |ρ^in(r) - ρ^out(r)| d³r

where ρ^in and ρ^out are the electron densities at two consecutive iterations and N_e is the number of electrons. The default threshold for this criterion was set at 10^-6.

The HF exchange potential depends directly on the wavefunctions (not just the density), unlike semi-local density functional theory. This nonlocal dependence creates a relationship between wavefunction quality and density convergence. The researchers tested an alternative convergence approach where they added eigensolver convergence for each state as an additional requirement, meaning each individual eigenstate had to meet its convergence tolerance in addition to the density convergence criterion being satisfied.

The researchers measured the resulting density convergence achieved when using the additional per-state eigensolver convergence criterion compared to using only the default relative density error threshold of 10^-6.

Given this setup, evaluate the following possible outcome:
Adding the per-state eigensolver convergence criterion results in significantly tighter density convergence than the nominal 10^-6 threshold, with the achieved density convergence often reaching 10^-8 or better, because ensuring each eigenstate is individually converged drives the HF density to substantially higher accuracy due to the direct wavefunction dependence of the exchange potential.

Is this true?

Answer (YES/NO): YES